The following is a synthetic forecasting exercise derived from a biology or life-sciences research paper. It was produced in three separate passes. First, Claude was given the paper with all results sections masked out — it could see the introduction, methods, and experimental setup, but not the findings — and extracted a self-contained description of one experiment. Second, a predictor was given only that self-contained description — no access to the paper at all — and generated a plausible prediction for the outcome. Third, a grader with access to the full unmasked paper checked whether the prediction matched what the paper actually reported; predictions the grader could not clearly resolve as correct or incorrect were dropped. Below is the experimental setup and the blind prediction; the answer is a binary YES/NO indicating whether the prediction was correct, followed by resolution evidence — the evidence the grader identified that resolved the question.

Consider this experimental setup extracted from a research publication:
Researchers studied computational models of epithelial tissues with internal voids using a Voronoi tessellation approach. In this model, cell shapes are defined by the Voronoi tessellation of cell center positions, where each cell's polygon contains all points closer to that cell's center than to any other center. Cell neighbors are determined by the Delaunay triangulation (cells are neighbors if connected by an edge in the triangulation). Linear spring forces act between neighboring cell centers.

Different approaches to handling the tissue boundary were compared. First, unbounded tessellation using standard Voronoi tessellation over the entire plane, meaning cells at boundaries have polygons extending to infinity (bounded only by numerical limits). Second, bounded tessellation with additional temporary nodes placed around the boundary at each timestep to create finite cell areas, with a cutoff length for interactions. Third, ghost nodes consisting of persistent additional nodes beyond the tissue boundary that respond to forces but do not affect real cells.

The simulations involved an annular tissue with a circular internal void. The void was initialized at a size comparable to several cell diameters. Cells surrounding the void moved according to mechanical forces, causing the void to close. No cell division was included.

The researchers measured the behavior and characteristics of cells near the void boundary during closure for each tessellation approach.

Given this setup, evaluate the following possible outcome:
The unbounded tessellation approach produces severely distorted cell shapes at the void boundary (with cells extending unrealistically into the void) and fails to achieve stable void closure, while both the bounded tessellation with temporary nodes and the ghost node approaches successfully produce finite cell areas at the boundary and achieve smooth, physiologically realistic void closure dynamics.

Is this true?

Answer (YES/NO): NO